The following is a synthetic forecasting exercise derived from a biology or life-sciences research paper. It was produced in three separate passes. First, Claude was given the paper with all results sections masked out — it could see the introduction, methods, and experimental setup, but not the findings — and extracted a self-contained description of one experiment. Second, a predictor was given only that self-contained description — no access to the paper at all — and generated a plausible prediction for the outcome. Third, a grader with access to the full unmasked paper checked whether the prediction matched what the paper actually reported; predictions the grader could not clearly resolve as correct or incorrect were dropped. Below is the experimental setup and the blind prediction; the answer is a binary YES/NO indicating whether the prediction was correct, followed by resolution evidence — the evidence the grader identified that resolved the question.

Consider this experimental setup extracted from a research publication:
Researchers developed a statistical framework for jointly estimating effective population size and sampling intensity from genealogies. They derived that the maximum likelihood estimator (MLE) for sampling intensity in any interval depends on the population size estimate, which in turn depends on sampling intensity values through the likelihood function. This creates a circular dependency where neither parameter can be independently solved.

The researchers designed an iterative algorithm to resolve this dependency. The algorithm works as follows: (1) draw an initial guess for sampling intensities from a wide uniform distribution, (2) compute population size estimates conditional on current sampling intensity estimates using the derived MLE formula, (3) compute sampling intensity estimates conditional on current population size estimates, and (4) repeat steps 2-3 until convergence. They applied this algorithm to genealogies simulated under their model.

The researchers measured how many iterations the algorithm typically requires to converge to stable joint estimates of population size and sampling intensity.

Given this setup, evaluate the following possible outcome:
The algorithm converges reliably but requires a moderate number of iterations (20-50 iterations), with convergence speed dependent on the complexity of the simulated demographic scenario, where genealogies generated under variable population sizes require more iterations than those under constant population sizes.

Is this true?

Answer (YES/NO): NO